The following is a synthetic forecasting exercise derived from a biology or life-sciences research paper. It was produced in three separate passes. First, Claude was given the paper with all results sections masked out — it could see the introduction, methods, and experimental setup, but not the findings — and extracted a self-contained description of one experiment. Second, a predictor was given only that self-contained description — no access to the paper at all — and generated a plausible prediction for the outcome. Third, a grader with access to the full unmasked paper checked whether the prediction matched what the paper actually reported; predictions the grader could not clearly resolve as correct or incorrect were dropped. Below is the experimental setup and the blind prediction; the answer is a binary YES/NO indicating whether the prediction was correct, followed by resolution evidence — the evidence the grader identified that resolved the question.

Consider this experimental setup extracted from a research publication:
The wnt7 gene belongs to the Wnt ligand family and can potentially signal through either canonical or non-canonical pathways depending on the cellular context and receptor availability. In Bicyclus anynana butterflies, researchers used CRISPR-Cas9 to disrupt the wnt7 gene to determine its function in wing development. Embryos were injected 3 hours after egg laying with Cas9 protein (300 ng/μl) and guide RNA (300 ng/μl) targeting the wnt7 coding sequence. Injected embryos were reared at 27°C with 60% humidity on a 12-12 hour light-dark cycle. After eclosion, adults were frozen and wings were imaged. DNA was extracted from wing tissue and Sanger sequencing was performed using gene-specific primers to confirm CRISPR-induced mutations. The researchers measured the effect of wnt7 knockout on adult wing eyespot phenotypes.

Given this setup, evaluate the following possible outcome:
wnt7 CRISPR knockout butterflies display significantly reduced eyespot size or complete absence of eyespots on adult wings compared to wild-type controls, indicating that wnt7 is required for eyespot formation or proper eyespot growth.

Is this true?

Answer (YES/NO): NO